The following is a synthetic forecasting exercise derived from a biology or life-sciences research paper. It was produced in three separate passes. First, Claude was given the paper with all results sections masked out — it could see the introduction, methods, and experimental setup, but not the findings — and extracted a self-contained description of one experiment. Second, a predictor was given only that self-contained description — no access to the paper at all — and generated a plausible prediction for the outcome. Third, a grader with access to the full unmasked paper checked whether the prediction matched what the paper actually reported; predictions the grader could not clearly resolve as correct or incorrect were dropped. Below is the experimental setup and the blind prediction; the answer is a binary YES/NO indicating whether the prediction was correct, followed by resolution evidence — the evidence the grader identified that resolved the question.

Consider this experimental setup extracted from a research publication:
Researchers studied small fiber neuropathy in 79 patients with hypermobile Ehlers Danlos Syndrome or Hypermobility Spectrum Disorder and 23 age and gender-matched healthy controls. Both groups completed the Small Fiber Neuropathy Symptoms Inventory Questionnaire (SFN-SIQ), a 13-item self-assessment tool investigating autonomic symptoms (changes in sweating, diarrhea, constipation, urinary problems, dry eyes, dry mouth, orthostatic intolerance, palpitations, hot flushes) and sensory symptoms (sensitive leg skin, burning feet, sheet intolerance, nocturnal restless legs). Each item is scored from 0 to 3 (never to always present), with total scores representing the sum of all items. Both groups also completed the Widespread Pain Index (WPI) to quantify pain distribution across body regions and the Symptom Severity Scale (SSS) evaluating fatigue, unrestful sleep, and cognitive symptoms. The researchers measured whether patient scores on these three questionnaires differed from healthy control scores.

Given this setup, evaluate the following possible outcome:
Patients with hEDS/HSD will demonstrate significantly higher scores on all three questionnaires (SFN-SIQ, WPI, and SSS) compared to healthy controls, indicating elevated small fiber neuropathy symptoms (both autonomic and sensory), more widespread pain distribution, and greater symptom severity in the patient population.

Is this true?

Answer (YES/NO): YES